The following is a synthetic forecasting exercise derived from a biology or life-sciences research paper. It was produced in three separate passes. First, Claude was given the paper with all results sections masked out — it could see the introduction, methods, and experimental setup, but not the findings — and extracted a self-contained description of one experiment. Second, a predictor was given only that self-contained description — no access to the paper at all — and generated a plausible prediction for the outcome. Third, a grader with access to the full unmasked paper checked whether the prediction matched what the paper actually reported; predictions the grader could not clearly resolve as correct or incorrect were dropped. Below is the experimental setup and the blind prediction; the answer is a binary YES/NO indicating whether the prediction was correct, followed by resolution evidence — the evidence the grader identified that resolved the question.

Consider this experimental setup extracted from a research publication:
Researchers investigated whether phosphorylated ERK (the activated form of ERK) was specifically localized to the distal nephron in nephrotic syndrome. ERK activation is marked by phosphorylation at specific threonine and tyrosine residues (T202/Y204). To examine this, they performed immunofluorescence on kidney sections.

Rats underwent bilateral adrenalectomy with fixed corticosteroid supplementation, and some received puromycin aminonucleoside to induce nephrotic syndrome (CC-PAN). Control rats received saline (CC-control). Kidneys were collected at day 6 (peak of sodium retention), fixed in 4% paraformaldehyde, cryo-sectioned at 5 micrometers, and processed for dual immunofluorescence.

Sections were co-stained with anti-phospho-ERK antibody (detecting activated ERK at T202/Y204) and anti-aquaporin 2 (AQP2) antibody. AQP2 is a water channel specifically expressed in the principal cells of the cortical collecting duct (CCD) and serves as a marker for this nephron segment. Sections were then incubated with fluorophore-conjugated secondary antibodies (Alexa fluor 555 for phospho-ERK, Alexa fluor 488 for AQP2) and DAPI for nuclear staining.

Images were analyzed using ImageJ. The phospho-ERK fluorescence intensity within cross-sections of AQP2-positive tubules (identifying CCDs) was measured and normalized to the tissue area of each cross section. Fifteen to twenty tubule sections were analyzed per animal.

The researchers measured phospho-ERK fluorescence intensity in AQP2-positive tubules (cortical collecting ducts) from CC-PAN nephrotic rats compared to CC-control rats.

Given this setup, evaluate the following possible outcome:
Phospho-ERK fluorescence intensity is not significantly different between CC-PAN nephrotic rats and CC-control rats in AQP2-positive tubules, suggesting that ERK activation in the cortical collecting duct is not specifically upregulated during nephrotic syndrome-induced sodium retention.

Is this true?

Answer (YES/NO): NO